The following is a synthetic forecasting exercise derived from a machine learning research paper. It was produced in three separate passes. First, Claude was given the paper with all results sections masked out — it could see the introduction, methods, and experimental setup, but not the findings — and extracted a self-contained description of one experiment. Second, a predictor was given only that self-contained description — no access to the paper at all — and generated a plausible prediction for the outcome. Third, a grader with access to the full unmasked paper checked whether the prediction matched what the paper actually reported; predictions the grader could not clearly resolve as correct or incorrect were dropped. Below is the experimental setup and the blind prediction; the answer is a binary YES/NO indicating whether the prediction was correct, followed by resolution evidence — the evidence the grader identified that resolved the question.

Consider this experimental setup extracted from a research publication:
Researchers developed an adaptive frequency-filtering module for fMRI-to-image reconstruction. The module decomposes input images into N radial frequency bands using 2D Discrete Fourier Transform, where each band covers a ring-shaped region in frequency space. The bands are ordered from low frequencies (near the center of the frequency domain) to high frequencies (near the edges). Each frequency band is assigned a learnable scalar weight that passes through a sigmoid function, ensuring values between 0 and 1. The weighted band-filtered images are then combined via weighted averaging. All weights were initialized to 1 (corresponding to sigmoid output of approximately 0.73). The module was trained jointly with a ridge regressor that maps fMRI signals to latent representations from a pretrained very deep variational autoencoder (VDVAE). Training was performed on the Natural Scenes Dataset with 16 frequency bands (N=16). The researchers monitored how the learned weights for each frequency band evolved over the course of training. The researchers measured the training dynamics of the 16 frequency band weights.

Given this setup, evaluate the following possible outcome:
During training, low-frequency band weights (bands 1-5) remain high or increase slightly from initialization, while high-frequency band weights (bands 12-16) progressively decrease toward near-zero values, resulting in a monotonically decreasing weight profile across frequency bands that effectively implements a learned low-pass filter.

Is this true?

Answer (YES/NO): YES